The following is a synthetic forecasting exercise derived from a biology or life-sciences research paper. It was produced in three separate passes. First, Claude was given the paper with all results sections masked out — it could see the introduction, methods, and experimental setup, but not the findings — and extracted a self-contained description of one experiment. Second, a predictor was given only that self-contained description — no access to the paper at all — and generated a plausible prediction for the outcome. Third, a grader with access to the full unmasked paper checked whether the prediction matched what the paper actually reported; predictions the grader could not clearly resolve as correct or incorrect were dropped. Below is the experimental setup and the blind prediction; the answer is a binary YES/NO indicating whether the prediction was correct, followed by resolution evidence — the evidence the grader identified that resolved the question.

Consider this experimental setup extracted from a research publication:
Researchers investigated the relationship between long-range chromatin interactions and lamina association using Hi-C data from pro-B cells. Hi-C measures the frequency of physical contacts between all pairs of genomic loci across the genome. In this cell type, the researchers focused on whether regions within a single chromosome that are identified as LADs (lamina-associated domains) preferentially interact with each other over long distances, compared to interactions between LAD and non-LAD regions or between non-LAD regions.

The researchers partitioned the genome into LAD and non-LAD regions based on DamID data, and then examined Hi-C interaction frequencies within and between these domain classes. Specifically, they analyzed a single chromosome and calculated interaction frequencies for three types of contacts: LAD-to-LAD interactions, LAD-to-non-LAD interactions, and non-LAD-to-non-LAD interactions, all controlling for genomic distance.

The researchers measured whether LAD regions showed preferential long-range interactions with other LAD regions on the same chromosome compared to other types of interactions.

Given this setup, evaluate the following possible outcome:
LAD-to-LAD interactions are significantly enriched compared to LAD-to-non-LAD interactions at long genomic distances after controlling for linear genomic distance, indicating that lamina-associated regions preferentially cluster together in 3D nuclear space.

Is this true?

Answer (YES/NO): YES